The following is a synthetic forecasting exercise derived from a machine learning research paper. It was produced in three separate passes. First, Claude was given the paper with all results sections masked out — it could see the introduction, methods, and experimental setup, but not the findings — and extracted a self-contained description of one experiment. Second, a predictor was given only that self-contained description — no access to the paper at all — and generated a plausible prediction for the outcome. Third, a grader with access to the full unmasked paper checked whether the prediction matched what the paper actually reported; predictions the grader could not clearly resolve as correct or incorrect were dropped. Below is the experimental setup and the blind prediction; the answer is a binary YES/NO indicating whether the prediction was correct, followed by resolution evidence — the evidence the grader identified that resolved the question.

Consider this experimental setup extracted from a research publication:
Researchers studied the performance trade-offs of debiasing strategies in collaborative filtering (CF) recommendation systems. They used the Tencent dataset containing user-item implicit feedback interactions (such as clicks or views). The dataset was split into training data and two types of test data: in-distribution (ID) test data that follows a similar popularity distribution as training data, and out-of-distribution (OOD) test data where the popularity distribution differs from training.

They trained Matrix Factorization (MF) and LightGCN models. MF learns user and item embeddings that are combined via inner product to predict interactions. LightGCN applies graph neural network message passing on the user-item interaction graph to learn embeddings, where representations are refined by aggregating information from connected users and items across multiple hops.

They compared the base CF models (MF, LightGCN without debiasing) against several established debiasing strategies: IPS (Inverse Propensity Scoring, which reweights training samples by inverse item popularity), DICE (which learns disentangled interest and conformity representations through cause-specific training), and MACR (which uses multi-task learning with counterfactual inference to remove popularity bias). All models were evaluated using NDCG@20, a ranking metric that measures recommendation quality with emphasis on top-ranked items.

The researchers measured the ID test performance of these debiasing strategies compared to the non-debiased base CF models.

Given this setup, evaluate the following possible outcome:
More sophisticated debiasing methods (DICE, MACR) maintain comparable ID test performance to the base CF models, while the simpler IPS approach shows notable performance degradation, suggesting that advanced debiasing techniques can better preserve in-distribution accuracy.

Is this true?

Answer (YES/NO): NO